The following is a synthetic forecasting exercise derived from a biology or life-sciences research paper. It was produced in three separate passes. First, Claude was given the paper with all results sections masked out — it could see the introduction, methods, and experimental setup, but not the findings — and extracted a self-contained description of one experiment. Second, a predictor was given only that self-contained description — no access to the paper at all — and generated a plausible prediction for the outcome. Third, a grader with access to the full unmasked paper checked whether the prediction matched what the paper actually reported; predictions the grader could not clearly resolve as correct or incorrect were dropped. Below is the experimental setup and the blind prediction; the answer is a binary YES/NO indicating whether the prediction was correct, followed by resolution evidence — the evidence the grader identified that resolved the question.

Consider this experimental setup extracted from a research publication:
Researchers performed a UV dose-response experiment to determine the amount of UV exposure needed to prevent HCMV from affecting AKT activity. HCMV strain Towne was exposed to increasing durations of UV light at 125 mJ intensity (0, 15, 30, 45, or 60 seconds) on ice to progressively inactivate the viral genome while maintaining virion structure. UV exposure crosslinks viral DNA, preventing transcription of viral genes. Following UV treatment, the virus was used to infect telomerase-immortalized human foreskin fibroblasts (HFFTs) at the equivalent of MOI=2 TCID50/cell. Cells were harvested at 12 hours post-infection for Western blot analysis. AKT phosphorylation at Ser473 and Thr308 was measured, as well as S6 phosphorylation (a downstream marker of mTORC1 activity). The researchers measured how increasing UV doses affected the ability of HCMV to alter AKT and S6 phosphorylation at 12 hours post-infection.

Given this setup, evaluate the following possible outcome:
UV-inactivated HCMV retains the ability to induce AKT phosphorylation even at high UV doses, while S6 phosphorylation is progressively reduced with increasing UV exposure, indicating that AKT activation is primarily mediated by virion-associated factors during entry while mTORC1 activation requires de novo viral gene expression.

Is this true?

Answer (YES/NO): NO